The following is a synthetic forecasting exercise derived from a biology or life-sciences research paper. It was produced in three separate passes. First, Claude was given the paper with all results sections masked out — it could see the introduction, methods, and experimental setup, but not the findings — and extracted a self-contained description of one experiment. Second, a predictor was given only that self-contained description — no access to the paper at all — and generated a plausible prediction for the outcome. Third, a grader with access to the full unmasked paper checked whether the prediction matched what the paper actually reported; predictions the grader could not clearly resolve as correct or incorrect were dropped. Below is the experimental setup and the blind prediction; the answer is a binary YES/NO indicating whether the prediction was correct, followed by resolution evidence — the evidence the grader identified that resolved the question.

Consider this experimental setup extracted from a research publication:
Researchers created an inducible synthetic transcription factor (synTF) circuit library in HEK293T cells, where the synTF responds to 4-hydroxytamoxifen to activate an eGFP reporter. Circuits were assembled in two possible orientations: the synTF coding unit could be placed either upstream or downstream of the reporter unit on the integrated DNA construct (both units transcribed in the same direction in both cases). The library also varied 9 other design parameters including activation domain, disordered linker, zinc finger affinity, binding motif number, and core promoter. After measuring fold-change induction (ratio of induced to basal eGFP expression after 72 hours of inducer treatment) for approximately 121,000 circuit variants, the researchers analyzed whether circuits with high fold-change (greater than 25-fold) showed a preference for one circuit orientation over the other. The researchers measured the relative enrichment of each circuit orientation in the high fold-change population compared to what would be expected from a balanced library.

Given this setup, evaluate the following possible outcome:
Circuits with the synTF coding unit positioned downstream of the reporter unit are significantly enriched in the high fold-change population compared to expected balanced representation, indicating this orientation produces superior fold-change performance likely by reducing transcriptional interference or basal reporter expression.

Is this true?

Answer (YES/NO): YES